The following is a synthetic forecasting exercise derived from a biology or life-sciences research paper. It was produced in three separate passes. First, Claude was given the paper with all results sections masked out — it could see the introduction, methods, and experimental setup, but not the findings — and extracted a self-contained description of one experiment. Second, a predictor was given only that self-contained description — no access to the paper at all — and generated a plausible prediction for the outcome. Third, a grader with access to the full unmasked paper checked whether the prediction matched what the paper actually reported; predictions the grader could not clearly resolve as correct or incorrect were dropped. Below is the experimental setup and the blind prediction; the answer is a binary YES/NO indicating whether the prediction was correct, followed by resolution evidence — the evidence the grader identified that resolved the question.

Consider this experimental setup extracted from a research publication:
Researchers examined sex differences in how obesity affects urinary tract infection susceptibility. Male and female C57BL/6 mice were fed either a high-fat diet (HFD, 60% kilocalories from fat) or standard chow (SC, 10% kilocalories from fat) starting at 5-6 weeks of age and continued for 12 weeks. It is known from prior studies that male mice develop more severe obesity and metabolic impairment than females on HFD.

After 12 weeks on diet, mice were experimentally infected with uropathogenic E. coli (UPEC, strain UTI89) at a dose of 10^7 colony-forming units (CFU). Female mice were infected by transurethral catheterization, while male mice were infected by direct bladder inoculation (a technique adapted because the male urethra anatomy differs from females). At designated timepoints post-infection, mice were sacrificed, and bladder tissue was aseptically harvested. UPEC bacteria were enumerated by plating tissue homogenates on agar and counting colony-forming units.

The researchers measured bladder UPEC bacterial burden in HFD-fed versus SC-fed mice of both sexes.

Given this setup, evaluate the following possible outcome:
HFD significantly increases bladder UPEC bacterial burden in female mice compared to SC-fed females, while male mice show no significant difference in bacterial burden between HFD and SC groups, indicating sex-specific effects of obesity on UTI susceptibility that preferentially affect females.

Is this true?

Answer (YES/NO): NO